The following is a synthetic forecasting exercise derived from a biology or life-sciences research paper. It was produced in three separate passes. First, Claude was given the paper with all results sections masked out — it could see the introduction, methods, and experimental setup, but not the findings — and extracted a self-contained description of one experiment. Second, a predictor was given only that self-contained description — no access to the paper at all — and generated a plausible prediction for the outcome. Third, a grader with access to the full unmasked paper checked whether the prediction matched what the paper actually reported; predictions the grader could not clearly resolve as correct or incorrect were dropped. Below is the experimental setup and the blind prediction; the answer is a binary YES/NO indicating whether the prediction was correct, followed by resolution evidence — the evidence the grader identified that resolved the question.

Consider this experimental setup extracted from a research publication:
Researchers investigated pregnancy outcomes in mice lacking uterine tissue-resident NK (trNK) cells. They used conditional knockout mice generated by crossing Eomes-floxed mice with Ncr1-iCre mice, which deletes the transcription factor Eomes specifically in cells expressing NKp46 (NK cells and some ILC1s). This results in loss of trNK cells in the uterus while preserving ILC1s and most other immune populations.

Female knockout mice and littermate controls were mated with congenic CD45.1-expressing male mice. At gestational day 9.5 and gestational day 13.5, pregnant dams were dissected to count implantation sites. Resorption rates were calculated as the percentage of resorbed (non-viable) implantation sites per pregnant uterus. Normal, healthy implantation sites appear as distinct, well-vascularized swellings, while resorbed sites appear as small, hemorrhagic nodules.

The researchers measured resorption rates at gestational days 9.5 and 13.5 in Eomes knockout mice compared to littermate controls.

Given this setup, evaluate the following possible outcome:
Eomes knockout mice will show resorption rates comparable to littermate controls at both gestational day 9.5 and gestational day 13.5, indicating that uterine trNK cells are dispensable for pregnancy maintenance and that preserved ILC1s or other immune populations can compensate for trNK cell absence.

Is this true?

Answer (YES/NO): NO